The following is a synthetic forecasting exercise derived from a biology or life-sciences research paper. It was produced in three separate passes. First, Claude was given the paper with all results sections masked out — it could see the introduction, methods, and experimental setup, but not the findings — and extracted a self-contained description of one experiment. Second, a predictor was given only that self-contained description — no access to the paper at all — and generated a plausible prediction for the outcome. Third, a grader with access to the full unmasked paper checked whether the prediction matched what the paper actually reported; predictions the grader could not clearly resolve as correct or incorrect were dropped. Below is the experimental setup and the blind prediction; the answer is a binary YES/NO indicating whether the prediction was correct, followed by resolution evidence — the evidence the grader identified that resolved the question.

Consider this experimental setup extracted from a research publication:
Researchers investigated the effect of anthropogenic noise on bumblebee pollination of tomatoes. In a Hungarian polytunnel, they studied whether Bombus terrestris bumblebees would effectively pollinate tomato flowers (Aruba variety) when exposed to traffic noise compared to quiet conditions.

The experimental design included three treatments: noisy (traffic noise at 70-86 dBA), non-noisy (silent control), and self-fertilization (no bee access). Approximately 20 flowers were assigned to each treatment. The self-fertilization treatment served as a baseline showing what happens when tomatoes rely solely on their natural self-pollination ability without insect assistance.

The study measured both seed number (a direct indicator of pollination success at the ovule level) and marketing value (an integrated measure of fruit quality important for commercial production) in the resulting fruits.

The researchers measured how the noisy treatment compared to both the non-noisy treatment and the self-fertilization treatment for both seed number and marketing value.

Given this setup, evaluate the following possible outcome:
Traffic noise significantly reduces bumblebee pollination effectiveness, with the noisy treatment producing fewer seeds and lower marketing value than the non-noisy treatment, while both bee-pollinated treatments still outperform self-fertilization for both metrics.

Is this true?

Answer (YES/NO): NO